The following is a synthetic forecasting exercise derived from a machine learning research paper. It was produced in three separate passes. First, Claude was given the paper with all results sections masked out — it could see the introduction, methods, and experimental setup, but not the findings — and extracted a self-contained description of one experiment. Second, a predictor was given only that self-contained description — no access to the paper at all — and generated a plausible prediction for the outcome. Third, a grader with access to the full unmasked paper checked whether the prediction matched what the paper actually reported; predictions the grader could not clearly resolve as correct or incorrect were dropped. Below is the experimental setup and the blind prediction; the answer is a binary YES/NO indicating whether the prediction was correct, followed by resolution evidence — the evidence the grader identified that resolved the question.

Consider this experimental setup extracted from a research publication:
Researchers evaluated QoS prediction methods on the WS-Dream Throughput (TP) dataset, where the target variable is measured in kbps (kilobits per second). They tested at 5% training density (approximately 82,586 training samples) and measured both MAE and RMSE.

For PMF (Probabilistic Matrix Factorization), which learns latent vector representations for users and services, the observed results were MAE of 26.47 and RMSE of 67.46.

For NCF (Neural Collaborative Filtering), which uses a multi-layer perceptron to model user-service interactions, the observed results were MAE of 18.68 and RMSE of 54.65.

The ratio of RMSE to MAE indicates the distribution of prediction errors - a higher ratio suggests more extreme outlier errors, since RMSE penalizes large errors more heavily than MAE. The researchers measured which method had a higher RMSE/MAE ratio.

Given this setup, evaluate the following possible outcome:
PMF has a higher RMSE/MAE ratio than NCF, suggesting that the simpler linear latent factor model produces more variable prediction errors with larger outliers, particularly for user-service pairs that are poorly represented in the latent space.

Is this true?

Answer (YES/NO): NO